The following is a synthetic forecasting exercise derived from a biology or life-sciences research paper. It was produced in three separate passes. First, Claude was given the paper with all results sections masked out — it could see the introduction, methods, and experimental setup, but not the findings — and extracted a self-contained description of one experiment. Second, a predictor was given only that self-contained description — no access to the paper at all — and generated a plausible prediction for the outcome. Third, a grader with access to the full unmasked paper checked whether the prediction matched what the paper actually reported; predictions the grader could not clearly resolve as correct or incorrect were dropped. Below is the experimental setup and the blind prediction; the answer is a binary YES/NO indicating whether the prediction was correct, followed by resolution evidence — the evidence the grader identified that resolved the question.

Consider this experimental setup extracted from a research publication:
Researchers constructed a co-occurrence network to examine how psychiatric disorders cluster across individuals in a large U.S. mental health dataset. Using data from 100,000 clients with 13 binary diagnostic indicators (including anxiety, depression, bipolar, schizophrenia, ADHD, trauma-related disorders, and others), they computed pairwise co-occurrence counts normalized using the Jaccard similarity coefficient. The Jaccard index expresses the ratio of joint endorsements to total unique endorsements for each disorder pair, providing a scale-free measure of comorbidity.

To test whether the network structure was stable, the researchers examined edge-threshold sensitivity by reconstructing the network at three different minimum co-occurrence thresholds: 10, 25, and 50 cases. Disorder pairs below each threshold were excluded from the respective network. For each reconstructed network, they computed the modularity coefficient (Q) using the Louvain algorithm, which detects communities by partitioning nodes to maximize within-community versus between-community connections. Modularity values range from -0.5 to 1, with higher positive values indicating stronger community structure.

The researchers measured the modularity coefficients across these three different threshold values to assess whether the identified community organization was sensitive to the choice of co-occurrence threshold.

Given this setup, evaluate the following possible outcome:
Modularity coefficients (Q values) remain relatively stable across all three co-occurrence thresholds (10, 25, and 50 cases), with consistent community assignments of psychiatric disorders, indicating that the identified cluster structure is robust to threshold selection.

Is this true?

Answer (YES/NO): YES